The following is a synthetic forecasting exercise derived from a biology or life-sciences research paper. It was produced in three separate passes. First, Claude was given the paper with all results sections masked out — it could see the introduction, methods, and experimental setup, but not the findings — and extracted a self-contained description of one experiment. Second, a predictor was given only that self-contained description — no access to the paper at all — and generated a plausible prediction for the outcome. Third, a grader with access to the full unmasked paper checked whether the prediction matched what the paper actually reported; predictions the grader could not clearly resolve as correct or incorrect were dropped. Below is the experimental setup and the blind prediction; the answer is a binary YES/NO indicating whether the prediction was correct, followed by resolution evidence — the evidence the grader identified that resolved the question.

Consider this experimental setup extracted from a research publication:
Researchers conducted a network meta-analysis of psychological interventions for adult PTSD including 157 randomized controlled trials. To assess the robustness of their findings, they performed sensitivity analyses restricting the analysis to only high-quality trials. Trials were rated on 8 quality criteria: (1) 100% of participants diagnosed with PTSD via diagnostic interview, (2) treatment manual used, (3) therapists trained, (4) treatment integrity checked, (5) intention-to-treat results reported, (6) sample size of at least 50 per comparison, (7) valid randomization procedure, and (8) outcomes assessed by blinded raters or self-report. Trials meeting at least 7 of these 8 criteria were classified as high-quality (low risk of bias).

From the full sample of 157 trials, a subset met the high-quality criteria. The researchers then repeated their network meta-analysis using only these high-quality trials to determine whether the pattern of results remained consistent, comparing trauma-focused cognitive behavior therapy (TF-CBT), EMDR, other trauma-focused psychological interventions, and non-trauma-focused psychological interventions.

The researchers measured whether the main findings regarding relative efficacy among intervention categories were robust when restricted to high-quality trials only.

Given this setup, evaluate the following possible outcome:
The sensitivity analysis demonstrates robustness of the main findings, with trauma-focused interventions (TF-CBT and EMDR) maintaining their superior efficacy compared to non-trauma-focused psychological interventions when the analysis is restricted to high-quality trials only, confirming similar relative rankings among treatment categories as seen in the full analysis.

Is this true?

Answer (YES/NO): NO